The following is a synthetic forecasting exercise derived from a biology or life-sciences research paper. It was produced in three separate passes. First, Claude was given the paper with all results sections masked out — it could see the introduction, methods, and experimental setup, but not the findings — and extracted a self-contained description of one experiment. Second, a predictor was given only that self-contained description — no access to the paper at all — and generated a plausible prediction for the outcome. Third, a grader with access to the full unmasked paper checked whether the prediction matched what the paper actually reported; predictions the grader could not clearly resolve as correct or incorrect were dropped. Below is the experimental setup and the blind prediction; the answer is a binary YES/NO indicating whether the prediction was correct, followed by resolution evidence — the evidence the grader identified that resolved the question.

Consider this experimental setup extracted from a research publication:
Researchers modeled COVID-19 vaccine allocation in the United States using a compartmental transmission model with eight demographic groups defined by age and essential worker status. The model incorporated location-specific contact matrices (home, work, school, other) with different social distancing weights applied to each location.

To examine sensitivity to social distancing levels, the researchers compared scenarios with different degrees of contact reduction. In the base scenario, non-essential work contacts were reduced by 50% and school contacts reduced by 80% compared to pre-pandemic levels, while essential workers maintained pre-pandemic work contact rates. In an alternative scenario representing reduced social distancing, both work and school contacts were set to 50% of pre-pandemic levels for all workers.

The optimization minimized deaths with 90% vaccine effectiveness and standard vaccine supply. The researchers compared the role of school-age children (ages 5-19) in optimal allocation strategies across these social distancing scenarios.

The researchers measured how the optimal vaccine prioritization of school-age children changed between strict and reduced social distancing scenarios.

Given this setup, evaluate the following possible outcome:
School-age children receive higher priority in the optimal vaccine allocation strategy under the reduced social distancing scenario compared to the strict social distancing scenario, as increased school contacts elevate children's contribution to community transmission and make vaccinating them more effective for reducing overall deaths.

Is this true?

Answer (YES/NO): NO